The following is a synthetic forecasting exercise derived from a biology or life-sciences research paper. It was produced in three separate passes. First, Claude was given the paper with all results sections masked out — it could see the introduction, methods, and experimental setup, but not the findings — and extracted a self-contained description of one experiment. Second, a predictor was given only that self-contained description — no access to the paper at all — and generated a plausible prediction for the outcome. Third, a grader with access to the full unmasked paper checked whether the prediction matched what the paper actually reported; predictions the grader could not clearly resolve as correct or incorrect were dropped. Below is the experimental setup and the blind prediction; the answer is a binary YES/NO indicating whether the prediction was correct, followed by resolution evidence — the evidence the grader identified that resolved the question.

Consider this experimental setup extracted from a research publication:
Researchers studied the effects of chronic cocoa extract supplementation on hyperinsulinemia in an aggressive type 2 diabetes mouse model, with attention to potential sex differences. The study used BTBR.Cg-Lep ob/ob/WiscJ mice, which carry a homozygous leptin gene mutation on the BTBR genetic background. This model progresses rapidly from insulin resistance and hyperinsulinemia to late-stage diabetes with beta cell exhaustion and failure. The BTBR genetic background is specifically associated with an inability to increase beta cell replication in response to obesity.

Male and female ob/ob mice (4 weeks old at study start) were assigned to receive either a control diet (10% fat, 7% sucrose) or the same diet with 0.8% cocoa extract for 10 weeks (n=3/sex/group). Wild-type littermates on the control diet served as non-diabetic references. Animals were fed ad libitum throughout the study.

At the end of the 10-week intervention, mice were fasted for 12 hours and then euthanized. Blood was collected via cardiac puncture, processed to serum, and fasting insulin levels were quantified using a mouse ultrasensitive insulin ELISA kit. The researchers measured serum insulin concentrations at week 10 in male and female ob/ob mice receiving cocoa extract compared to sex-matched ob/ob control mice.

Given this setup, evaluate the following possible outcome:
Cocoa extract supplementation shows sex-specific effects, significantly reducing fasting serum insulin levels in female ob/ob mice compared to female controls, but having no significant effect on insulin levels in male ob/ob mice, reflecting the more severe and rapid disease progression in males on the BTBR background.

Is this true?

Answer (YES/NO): NO